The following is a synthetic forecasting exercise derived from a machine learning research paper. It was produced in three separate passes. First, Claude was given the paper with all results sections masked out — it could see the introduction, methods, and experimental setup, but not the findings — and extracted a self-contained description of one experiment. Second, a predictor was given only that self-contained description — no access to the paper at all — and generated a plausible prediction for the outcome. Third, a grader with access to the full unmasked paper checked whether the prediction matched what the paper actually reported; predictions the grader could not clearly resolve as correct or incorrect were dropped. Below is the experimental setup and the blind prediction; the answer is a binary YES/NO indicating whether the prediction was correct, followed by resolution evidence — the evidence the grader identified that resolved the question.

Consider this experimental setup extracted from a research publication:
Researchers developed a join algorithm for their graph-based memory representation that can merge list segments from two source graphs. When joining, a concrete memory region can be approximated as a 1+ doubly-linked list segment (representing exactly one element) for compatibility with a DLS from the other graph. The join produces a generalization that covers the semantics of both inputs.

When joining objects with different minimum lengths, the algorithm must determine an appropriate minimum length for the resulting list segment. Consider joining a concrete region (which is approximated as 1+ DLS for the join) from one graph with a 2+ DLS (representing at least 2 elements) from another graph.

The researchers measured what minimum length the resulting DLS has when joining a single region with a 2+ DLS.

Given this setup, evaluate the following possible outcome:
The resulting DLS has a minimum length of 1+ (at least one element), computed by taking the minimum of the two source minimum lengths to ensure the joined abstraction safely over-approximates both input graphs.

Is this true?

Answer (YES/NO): YES